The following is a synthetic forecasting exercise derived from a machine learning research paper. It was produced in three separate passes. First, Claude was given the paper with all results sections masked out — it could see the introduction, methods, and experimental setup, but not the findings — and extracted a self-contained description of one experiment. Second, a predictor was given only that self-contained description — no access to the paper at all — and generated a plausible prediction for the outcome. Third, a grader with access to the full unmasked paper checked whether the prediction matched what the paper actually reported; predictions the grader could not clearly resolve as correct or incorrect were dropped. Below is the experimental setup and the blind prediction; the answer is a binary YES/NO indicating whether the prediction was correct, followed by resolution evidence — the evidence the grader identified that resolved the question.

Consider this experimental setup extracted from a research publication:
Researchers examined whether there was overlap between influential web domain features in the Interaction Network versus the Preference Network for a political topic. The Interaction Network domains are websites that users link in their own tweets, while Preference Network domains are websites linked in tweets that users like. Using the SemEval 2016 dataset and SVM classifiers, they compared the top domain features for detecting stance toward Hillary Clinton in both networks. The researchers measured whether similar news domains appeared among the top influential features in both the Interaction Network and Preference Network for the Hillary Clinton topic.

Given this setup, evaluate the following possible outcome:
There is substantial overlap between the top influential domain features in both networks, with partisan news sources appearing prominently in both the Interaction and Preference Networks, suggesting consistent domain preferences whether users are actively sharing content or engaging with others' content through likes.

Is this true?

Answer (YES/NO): NO